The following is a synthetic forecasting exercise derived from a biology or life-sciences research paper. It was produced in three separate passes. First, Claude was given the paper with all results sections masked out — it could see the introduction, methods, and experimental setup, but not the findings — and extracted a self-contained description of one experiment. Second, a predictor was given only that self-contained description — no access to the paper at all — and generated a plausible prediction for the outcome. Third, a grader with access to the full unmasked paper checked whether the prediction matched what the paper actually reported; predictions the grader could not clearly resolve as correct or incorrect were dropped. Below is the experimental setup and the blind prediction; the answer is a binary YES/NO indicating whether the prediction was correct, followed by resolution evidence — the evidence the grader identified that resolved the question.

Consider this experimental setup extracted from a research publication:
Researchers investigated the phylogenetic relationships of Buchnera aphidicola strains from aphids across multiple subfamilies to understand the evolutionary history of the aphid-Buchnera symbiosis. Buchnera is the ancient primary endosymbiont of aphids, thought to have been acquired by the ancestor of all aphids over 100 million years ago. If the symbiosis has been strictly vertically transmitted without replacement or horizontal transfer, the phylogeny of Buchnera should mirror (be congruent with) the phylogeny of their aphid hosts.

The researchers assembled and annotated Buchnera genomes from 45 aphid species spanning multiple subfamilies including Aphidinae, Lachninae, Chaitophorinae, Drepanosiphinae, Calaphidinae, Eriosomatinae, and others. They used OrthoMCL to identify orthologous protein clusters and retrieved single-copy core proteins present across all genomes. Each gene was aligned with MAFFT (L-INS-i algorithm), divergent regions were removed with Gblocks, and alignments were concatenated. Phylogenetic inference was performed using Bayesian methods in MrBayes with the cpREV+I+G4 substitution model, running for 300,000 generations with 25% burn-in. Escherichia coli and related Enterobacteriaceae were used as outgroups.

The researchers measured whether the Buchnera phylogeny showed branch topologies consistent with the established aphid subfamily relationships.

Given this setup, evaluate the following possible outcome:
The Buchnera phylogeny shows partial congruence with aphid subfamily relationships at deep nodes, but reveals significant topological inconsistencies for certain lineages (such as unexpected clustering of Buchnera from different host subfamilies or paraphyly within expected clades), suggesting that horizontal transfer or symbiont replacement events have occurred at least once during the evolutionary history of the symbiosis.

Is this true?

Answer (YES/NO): NO